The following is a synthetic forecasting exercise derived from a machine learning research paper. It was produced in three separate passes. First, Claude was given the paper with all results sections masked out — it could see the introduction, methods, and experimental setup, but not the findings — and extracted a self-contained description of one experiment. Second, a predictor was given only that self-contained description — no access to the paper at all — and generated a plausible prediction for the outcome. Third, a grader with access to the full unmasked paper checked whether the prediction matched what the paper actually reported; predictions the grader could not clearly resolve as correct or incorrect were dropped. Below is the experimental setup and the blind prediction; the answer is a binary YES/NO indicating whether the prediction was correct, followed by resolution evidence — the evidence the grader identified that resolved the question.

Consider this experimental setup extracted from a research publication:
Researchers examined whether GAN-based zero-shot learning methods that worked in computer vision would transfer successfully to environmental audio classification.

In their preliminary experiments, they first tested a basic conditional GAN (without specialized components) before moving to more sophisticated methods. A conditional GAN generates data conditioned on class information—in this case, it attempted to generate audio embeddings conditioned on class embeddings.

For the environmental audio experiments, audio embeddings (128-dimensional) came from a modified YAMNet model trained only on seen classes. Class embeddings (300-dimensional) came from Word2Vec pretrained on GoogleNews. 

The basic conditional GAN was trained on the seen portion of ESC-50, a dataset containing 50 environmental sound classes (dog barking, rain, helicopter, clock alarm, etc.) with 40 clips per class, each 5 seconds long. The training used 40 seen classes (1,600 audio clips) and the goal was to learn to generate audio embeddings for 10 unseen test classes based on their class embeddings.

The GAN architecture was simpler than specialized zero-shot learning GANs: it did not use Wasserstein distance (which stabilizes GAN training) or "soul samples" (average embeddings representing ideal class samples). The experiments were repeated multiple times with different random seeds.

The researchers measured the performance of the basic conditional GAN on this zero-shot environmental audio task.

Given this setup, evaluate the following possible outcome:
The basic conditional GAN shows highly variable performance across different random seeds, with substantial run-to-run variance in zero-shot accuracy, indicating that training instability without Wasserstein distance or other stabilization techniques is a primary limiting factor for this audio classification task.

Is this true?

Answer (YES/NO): YES